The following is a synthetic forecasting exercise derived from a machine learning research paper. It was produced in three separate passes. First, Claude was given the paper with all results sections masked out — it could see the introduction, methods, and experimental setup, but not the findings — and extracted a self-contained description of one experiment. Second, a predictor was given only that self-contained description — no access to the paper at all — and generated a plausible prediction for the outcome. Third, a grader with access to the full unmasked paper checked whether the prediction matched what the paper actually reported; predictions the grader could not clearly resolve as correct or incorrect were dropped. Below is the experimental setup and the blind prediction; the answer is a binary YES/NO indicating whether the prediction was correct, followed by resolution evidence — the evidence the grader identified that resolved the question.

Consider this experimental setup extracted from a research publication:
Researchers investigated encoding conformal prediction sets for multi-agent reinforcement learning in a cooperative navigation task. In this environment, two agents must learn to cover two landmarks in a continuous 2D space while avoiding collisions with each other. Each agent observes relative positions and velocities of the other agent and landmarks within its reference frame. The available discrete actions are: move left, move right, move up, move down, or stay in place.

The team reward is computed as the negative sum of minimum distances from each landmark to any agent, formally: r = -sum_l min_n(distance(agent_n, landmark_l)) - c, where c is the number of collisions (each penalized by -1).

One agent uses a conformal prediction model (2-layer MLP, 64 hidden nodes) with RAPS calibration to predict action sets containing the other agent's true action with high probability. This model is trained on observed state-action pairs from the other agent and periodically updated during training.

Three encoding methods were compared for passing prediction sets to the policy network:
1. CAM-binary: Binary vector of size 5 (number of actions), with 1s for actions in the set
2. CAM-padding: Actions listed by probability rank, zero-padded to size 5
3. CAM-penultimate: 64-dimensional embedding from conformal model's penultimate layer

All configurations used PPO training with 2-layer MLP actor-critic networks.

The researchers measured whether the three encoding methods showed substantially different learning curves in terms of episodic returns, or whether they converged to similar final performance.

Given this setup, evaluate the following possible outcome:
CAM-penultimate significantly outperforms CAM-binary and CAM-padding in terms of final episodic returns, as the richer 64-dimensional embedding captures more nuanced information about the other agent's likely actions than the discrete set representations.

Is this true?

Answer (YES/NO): NO